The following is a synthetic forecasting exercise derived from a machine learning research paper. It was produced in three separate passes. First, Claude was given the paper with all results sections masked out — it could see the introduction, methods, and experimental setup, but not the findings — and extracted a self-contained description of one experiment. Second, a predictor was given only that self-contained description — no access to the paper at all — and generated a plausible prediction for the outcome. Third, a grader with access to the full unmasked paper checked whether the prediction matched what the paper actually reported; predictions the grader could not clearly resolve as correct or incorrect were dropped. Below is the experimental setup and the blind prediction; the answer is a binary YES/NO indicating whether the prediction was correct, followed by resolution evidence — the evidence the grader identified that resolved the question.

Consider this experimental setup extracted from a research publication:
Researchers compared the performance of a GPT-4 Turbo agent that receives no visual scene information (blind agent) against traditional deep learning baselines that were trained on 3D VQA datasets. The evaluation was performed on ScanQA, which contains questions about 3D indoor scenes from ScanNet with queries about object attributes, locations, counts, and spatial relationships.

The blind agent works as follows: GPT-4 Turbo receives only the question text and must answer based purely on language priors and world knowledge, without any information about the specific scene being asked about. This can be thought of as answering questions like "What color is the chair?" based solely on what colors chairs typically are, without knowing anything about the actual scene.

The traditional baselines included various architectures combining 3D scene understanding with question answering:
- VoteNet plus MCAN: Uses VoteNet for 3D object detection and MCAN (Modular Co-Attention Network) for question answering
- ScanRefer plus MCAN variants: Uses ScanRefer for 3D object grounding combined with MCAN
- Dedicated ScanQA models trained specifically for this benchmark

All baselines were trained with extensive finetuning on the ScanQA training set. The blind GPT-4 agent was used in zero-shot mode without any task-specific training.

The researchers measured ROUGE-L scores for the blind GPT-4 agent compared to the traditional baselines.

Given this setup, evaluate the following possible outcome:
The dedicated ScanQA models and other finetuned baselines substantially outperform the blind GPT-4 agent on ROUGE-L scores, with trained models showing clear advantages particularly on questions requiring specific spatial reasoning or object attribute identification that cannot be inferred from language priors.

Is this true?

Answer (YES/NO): NO